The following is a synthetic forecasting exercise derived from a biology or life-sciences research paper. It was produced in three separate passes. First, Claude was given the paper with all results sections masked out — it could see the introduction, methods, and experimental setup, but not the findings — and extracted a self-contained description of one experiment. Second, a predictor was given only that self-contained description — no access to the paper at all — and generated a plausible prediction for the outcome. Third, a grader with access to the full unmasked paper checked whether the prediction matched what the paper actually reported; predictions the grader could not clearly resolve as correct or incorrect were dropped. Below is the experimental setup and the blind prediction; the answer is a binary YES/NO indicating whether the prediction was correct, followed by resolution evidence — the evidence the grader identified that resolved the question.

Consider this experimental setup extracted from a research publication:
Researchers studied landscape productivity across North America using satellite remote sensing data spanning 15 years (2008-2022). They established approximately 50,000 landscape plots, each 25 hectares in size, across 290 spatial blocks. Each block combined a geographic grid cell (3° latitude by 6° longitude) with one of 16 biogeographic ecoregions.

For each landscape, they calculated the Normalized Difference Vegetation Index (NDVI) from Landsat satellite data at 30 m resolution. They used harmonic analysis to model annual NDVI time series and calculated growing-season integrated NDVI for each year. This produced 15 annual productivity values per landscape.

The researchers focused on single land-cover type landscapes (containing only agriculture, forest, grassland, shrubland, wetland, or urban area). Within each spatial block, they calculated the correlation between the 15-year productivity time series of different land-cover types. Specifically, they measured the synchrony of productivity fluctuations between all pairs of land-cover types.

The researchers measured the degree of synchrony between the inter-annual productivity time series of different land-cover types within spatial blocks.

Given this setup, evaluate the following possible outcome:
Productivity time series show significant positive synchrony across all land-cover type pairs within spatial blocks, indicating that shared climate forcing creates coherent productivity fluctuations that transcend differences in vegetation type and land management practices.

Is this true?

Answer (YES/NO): NO